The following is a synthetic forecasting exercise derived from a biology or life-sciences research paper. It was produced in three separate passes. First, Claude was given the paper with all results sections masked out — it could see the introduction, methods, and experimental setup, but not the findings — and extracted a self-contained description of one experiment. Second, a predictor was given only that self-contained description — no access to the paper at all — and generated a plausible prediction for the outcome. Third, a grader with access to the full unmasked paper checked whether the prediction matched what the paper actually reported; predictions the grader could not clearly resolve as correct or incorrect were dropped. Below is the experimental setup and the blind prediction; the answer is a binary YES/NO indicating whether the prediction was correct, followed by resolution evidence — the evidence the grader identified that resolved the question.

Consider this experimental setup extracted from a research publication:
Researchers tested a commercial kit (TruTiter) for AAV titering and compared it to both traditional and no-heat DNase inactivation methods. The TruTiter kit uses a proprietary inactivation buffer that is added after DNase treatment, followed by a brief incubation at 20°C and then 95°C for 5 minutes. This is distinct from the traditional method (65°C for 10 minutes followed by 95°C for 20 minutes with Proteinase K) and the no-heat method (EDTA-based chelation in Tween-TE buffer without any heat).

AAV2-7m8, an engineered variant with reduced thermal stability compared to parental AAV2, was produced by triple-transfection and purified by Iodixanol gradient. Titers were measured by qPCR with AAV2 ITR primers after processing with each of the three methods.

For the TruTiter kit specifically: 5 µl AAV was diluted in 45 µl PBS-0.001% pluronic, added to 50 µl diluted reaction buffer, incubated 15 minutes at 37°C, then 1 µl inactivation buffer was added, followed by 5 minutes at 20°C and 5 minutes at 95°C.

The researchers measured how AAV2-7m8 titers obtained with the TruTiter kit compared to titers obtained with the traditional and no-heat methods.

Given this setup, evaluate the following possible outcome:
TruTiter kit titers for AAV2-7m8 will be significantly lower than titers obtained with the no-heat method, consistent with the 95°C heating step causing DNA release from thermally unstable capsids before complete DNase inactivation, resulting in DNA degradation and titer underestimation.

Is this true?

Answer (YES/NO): NO